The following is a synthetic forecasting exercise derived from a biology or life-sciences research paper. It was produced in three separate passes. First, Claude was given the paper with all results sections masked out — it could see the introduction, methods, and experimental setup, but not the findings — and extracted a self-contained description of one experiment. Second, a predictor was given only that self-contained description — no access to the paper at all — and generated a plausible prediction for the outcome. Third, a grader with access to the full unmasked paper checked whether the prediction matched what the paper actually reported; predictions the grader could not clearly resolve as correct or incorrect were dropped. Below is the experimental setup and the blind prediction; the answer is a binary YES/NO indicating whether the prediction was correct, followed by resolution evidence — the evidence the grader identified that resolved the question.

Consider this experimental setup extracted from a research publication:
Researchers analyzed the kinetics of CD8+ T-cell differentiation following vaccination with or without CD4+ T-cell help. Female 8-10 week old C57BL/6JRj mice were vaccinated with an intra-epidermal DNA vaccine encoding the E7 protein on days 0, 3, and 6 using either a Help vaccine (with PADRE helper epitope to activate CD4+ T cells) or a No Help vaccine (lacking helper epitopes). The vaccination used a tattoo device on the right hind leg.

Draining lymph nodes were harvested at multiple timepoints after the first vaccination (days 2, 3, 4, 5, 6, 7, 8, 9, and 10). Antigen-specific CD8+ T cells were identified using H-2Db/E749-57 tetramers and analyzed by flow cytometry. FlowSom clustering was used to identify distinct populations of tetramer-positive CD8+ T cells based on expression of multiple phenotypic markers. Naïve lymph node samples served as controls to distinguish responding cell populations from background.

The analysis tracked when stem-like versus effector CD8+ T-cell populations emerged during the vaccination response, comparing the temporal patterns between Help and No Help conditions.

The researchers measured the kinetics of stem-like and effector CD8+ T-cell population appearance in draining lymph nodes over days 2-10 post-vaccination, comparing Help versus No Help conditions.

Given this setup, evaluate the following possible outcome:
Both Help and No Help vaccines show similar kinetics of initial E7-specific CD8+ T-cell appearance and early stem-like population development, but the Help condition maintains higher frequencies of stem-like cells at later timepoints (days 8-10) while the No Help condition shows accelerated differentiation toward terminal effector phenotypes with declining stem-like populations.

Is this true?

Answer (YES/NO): NO